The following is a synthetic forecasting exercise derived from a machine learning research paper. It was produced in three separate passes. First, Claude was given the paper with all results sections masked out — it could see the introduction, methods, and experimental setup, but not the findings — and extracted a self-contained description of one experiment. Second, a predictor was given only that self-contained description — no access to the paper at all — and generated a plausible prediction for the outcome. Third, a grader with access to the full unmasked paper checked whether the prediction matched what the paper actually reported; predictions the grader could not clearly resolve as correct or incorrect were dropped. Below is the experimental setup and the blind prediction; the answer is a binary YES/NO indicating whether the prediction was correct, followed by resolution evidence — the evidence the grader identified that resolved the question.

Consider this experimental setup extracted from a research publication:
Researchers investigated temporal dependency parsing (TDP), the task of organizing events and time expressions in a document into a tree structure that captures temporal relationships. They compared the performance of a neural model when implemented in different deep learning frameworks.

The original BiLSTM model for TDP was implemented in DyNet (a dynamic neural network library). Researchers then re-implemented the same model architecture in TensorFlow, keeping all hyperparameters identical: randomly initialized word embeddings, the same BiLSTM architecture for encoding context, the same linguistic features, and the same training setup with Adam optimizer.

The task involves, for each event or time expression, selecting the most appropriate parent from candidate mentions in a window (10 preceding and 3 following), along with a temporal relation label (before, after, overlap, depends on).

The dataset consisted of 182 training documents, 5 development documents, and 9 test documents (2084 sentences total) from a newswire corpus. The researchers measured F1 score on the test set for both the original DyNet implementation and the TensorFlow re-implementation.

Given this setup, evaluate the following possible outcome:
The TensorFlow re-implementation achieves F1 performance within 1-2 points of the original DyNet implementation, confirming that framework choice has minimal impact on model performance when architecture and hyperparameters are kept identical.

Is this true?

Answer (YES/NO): NO